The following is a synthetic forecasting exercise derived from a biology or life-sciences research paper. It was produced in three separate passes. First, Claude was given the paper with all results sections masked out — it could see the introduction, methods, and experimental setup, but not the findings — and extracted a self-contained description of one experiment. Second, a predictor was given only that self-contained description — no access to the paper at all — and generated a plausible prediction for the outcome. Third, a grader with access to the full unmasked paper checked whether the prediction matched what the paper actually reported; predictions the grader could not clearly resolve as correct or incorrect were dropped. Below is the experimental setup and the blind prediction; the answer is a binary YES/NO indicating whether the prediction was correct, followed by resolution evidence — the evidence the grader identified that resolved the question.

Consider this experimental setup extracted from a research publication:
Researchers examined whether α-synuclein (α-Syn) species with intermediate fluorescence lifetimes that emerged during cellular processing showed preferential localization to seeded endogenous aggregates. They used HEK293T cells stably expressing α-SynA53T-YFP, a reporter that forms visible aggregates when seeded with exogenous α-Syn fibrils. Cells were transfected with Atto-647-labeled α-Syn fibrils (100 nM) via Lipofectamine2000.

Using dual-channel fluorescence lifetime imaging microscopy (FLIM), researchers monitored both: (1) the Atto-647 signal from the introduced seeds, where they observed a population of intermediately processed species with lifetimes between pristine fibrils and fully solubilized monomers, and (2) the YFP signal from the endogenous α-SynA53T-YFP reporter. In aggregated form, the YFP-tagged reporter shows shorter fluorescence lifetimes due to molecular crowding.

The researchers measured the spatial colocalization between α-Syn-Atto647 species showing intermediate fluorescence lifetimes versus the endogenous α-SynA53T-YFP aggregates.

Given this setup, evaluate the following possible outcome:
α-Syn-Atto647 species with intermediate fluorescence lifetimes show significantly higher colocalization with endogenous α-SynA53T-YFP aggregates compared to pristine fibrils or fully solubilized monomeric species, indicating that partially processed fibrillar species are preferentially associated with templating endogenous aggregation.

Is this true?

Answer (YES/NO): YES